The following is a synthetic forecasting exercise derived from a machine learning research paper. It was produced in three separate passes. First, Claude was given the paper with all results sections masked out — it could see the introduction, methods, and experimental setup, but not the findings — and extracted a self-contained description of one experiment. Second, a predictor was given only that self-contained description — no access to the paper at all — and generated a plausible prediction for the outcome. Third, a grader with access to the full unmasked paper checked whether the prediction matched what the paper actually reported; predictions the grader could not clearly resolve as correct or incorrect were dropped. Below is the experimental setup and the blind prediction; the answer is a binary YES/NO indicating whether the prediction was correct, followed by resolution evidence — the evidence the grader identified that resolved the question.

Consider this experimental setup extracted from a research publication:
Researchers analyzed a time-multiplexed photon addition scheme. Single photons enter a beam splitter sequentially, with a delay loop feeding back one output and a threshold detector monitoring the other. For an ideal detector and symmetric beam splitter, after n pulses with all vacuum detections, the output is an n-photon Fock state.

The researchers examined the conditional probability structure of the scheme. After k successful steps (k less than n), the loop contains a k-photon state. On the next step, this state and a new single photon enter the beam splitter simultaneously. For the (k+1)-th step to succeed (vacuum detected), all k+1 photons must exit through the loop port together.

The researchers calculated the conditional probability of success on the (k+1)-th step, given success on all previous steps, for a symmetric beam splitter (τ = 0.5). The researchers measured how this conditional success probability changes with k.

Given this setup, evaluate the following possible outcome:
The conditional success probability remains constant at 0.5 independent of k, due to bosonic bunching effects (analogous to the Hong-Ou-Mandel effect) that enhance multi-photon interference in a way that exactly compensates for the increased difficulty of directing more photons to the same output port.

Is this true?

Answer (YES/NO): NO